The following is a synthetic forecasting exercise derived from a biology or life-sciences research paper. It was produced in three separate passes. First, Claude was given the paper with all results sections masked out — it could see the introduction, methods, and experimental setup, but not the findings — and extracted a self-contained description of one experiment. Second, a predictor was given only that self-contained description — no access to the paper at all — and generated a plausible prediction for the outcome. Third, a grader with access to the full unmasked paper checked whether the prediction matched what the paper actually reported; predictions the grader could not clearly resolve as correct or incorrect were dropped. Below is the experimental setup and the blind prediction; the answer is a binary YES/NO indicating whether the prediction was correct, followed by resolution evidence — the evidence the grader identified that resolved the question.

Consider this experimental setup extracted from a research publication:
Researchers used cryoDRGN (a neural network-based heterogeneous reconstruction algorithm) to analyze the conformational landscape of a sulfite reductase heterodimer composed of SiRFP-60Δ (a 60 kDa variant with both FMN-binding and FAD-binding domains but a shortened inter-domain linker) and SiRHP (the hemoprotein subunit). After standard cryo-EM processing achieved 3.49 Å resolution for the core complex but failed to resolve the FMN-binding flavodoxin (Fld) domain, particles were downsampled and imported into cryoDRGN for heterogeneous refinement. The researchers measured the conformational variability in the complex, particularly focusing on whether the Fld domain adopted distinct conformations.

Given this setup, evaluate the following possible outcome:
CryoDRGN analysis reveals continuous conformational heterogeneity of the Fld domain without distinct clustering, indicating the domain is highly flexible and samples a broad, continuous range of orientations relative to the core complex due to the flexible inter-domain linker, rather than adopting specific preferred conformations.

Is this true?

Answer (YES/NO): YES